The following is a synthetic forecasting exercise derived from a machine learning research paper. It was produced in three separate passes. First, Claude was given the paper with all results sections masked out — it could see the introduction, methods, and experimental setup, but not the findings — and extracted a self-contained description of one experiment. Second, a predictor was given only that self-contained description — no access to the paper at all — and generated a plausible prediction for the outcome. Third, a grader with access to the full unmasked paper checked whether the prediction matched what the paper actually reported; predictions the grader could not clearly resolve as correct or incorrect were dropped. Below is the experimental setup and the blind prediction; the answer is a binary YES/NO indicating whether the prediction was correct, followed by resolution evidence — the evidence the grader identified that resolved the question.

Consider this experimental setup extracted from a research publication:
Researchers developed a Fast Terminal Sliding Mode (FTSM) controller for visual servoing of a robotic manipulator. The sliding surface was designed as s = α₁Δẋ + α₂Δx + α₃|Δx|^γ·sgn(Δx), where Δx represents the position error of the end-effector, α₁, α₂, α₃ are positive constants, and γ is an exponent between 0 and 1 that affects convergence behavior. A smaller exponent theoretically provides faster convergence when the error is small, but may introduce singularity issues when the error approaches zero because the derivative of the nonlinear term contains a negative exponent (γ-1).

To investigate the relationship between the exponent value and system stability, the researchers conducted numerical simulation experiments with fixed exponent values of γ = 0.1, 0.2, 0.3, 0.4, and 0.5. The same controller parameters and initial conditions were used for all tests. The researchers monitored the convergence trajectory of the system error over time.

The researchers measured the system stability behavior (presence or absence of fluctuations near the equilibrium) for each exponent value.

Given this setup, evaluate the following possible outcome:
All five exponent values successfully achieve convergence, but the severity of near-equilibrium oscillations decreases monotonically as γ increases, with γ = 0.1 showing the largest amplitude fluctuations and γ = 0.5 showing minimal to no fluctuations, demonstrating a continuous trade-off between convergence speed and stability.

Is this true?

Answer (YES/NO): NO